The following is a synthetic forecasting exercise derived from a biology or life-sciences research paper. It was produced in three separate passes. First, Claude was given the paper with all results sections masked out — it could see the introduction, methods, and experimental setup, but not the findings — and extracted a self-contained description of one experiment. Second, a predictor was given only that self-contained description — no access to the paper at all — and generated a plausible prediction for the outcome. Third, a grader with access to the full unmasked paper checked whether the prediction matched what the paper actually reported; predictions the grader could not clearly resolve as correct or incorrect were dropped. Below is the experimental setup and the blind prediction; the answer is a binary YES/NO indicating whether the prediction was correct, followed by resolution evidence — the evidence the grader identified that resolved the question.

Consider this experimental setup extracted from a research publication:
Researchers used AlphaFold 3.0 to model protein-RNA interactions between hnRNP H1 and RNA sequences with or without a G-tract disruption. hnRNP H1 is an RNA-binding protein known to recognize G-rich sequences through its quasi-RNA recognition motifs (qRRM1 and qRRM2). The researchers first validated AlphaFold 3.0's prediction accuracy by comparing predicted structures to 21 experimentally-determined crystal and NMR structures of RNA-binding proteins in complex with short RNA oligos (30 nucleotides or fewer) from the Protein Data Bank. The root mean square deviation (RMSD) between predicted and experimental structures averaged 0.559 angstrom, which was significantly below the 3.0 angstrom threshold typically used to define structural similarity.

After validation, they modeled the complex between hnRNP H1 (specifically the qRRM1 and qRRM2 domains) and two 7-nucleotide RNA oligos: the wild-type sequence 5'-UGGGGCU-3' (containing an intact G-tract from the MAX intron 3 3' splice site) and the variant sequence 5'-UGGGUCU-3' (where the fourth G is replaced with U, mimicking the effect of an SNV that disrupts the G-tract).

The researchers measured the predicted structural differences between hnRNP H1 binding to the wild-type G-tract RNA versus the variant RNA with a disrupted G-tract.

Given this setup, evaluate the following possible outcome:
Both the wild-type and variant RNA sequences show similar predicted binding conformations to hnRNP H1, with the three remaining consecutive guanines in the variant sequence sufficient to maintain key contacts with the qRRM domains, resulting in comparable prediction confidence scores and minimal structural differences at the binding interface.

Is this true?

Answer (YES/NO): NO